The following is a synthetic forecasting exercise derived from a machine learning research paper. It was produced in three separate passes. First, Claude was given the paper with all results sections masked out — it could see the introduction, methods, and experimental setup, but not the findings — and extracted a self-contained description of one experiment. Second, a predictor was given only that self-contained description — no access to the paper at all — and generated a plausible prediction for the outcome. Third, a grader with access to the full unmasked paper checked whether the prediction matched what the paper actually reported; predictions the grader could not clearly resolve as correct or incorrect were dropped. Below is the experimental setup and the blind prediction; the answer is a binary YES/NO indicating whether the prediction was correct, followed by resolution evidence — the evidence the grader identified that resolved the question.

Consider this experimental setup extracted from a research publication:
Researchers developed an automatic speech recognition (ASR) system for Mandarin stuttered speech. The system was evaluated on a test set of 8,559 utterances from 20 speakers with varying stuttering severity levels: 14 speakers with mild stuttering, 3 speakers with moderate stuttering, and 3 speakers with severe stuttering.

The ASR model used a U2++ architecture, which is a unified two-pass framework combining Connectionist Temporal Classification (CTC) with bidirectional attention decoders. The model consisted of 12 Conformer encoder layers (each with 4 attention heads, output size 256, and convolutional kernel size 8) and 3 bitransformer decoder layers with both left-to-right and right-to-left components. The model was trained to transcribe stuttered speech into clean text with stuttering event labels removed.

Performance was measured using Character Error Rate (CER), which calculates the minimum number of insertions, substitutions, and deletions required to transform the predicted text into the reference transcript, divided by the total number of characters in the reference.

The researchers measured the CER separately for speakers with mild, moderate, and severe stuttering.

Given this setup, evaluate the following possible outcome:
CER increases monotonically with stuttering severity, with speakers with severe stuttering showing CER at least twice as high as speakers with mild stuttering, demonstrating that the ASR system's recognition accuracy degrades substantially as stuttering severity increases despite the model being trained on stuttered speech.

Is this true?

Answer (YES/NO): NO